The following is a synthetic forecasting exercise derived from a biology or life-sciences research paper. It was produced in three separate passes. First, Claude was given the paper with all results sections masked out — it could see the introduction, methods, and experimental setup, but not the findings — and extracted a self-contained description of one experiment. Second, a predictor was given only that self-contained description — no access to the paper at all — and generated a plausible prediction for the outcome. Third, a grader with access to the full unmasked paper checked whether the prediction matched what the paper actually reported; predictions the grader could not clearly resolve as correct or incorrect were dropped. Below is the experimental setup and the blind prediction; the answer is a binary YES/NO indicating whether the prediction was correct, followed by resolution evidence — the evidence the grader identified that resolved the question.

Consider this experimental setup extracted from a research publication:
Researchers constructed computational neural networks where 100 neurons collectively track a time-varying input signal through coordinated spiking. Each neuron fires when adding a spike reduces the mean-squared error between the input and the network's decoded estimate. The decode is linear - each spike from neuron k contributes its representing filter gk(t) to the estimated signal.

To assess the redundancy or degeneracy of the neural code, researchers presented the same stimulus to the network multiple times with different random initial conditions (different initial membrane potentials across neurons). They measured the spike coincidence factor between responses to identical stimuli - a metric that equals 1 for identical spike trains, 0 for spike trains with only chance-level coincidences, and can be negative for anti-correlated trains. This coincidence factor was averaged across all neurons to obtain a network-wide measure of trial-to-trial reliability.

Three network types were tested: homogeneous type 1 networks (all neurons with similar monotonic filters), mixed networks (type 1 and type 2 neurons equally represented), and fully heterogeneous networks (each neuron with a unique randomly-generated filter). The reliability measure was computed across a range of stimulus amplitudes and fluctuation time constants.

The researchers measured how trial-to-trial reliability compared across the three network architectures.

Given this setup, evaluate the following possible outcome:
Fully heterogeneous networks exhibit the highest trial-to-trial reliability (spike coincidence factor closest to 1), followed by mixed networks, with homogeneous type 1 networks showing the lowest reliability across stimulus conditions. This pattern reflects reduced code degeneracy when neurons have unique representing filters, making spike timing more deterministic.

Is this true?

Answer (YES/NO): YES